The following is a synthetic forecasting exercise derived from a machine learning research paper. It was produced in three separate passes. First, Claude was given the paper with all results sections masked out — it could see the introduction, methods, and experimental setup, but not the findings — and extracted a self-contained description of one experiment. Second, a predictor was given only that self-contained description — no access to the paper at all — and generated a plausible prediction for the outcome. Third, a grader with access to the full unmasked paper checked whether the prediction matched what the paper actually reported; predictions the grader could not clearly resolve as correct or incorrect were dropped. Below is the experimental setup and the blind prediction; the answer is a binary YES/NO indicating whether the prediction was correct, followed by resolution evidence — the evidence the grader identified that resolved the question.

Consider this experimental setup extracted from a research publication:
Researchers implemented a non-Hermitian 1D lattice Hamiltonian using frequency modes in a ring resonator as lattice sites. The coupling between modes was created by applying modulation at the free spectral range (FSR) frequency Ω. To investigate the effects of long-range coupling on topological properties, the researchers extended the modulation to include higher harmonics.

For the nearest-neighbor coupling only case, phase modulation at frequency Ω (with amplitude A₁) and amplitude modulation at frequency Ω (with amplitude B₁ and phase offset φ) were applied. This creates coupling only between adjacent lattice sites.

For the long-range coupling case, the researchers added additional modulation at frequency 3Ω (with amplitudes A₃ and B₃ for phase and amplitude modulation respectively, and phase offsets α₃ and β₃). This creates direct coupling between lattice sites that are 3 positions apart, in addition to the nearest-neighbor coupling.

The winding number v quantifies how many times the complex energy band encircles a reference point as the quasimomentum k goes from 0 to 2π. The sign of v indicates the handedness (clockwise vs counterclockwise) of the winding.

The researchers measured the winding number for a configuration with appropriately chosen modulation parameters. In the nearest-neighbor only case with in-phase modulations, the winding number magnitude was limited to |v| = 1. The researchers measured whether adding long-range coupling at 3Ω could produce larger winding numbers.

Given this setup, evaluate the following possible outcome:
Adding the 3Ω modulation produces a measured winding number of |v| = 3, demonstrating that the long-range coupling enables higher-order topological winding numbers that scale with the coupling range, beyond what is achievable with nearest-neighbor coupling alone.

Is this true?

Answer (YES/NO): NO